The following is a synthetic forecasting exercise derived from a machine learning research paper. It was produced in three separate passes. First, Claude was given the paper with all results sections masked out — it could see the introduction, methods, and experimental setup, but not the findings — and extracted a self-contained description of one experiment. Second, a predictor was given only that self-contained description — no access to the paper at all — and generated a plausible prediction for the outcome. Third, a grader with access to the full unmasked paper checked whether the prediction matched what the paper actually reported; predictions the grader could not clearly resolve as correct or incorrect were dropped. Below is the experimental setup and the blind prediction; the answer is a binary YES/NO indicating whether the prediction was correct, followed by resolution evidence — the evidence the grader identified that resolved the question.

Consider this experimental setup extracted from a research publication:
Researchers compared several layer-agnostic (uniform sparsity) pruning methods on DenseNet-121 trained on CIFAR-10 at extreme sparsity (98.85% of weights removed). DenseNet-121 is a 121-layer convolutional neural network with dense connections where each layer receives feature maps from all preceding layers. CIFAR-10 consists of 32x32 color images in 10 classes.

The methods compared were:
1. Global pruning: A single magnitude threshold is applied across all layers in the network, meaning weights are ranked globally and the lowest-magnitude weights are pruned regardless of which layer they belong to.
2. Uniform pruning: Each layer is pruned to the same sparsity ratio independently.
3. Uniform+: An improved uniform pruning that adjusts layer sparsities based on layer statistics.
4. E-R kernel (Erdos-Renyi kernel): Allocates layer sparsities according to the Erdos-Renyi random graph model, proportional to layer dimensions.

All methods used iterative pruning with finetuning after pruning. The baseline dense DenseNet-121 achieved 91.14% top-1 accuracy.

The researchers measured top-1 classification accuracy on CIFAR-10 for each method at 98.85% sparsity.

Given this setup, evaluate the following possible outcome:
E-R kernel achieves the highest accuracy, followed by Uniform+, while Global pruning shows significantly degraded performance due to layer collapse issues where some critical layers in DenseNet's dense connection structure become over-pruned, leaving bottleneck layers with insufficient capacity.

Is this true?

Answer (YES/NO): NO